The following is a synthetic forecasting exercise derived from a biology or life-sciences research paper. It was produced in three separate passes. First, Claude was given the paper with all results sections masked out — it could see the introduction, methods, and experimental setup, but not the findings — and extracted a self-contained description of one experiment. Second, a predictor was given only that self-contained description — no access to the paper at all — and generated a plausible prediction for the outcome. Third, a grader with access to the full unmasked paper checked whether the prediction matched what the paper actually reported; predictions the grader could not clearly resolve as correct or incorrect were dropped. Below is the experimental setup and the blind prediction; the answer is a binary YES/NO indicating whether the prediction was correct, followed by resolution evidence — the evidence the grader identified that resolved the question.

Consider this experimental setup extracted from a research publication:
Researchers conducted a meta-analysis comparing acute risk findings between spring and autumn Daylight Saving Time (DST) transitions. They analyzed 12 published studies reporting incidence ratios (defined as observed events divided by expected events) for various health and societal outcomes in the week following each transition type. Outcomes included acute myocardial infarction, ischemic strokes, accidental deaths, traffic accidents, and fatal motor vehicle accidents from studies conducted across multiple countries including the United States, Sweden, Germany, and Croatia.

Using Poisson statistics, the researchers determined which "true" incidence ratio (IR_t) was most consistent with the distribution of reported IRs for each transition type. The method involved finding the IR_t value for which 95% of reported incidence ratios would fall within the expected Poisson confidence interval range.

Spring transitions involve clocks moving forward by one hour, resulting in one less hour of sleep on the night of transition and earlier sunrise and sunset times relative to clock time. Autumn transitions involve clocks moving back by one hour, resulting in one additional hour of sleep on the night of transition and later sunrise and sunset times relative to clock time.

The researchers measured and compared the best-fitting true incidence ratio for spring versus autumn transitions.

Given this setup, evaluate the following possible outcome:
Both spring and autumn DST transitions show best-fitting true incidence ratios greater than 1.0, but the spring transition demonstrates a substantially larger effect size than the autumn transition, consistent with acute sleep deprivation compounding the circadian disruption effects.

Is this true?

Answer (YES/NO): NO